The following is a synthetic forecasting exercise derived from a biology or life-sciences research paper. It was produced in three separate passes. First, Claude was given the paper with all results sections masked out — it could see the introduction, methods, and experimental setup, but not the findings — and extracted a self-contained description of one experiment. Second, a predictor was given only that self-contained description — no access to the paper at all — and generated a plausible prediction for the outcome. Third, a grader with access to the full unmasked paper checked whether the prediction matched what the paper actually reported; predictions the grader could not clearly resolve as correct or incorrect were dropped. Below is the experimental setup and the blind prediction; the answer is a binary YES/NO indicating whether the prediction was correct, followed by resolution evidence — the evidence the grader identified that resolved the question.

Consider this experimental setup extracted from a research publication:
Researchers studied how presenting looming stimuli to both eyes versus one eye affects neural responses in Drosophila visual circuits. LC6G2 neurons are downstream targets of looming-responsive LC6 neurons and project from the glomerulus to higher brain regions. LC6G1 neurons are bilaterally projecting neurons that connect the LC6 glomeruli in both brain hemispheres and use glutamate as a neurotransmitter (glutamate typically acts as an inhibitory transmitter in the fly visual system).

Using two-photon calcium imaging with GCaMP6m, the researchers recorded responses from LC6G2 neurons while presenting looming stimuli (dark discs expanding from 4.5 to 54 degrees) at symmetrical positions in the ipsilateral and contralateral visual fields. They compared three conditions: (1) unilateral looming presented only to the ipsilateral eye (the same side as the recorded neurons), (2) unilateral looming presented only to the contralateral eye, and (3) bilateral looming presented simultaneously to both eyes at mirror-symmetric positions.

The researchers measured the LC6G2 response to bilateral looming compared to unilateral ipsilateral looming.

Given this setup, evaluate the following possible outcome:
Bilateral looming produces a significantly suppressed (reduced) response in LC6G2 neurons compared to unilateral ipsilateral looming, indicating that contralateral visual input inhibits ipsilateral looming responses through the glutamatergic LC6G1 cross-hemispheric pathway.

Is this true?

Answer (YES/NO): YES